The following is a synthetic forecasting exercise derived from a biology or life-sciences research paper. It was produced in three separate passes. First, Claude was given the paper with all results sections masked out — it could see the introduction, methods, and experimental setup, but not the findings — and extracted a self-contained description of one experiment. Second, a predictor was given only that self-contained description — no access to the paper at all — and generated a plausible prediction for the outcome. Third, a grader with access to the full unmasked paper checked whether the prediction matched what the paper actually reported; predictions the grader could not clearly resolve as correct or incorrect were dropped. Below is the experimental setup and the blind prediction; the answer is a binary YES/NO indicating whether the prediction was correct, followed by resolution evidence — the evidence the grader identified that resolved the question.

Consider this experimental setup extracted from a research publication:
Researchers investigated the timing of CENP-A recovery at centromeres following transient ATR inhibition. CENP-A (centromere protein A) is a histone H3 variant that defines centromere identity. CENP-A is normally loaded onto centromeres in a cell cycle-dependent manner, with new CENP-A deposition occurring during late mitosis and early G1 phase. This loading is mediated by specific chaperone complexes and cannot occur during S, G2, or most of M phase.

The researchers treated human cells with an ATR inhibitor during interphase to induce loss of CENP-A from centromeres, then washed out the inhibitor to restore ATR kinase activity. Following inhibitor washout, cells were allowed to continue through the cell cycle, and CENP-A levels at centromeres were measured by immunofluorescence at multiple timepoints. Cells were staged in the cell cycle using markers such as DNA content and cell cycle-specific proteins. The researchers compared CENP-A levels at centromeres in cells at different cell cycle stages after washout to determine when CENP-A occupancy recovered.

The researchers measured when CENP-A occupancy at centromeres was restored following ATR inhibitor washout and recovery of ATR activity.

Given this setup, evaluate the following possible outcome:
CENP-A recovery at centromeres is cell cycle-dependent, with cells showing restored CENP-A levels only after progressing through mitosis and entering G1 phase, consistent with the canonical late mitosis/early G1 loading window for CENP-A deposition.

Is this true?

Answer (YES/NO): YES